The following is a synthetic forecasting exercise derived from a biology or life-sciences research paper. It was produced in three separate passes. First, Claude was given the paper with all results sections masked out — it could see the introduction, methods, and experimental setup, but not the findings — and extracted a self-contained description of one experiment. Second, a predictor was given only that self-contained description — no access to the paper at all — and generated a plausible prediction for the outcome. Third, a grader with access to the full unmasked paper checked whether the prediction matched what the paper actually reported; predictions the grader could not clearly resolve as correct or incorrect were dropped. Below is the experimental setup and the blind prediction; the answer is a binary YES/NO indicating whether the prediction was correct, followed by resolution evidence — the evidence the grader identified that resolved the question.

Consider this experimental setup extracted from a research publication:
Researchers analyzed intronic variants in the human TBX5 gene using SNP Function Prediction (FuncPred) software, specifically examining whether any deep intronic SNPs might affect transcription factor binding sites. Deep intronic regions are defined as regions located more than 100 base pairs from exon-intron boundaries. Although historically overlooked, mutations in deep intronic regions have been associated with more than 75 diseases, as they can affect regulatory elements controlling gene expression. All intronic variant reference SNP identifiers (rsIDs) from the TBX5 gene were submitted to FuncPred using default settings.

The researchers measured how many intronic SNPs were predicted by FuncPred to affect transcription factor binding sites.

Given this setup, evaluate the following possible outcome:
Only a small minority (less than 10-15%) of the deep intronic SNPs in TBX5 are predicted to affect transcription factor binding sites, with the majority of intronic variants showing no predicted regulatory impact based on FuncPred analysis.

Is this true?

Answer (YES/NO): YES